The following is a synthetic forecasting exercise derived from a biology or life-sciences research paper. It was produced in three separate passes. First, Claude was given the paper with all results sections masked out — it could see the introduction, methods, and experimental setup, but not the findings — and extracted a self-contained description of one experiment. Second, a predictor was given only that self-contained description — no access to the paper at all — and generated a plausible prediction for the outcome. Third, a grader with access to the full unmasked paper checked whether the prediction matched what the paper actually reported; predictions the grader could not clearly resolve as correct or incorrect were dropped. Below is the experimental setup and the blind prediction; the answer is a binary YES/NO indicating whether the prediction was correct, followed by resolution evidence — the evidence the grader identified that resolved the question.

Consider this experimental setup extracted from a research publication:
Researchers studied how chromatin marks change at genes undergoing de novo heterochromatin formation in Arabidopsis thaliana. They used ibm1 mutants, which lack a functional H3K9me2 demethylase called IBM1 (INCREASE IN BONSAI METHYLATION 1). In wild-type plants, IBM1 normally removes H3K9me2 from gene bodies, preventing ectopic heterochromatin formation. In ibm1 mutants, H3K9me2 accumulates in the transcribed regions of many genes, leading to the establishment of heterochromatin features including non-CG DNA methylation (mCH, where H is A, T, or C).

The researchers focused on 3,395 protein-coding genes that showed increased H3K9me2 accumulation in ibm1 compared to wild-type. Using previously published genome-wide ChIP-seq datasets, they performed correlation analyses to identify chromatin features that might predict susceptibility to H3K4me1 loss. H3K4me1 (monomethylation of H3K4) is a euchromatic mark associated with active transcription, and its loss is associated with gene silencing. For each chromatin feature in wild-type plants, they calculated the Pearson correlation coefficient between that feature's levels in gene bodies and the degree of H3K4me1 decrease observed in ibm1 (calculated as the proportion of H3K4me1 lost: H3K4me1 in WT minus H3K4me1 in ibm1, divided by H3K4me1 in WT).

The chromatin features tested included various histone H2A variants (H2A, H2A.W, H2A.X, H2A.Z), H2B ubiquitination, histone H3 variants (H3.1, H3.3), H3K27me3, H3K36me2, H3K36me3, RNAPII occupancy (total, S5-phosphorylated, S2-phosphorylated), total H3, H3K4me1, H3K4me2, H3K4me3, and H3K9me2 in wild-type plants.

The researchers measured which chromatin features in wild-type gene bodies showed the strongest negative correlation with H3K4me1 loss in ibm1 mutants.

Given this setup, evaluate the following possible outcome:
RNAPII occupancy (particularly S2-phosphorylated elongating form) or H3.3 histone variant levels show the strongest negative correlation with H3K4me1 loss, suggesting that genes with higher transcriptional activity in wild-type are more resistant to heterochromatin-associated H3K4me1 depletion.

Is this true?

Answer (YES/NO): NO